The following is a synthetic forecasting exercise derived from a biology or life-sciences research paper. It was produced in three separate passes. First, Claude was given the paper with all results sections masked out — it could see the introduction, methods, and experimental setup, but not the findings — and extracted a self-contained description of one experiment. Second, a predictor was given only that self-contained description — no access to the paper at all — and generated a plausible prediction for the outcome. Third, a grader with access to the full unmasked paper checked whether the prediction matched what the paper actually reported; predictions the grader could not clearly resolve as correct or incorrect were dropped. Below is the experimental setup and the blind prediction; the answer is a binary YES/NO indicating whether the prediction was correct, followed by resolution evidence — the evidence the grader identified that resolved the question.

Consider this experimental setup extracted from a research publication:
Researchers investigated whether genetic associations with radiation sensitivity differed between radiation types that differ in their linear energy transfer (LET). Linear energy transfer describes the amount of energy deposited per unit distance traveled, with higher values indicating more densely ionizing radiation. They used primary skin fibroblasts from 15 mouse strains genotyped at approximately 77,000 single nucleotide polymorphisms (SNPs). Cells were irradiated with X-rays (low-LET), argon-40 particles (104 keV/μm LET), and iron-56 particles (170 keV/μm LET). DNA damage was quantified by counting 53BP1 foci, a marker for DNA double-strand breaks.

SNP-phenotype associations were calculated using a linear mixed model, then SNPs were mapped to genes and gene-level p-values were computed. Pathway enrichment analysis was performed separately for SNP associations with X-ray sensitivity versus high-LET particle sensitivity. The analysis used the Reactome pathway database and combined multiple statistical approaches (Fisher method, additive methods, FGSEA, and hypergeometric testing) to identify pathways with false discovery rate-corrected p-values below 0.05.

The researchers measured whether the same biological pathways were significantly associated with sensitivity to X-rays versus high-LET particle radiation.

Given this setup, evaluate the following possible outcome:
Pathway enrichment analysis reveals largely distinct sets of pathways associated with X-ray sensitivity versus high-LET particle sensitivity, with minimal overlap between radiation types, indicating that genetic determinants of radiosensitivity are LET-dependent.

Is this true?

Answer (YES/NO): NO